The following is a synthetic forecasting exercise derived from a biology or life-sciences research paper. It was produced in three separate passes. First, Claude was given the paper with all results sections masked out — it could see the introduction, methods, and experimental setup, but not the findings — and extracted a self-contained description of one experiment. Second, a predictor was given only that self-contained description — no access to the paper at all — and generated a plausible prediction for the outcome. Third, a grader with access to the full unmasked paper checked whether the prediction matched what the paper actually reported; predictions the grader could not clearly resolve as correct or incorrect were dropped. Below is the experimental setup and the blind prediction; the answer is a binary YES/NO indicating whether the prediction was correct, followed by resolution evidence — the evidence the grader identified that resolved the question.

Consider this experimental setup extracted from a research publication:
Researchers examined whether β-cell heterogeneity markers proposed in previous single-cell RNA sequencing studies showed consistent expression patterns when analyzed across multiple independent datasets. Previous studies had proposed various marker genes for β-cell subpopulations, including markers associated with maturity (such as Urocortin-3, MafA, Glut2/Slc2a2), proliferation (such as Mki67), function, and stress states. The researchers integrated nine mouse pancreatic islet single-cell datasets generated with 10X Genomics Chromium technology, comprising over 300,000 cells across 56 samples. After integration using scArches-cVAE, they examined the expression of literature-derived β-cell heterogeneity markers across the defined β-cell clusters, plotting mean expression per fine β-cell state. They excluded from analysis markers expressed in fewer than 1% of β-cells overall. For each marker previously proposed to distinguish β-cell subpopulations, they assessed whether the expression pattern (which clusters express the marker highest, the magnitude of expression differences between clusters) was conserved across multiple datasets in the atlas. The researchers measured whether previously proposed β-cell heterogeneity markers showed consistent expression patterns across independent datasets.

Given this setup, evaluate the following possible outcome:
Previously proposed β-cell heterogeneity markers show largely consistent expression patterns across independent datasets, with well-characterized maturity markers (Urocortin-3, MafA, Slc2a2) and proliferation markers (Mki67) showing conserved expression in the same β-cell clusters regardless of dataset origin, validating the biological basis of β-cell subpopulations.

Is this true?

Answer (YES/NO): NO